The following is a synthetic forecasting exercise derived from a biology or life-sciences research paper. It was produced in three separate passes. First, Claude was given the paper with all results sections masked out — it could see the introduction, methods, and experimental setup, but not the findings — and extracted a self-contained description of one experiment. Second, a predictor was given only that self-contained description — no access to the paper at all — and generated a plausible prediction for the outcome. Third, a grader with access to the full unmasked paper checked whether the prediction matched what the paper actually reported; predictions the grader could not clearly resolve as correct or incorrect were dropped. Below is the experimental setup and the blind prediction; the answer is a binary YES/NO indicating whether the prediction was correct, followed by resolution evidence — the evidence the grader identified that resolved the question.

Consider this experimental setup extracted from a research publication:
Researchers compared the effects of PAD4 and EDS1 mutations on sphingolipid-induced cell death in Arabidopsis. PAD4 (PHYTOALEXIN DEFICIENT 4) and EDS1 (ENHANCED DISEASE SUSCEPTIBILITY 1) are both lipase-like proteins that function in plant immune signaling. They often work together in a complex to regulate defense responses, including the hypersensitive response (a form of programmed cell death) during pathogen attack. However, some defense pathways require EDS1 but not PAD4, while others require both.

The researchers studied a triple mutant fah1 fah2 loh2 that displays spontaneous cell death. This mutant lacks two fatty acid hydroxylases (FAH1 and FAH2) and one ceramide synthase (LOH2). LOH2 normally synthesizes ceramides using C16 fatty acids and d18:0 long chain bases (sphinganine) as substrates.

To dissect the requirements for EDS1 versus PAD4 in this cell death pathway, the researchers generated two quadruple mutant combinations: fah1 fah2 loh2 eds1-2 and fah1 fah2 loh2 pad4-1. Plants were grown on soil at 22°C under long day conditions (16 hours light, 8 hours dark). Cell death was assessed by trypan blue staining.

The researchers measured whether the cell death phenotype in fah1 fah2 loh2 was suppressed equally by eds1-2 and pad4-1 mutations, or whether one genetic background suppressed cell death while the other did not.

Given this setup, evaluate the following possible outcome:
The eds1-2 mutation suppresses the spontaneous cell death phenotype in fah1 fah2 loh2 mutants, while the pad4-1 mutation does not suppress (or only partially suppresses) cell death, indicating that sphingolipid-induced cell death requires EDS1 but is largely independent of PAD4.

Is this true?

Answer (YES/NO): YES